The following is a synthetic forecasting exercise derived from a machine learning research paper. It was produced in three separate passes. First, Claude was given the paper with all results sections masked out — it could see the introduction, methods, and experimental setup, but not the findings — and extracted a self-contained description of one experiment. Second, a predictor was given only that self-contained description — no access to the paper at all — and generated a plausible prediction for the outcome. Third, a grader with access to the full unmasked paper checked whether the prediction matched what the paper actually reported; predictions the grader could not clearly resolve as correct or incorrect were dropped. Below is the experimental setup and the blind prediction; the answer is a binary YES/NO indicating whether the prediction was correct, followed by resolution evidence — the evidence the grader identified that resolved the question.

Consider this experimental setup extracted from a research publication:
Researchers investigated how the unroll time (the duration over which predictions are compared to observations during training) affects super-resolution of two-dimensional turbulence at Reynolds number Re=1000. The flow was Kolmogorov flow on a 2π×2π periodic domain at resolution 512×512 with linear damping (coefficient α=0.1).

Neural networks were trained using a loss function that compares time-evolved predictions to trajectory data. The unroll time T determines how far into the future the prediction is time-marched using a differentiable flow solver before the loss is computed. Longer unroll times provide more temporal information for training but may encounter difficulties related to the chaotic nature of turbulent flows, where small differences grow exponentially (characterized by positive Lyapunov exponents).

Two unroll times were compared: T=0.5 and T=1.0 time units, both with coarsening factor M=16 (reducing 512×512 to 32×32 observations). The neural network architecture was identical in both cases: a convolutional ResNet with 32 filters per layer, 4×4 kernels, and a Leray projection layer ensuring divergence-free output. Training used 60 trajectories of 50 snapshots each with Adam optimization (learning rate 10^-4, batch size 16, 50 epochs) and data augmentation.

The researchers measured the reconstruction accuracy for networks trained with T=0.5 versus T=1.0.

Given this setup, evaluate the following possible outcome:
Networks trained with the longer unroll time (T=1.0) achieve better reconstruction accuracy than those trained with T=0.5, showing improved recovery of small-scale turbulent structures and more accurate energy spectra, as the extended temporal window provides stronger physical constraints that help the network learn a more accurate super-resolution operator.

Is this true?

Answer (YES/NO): NO